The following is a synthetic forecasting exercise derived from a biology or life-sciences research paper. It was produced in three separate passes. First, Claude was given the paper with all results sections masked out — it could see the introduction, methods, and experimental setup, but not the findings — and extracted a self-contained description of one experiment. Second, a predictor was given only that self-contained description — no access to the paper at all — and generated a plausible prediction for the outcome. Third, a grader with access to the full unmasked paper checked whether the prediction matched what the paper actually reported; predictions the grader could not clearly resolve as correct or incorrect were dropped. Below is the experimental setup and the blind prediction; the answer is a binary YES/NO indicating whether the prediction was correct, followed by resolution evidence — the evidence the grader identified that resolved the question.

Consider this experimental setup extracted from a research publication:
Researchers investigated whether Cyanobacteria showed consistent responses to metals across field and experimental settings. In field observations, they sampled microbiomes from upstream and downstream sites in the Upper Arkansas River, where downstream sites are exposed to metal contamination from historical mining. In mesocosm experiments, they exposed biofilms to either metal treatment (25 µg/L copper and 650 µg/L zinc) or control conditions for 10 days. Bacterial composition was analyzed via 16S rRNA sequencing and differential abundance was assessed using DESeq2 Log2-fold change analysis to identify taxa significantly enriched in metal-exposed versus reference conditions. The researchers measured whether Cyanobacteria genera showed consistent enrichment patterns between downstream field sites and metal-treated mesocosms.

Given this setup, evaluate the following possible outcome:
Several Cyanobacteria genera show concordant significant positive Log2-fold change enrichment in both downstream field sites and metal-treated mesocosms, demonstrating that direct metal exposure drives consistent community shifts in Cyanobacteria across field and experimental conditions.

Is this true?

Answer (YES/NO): NO